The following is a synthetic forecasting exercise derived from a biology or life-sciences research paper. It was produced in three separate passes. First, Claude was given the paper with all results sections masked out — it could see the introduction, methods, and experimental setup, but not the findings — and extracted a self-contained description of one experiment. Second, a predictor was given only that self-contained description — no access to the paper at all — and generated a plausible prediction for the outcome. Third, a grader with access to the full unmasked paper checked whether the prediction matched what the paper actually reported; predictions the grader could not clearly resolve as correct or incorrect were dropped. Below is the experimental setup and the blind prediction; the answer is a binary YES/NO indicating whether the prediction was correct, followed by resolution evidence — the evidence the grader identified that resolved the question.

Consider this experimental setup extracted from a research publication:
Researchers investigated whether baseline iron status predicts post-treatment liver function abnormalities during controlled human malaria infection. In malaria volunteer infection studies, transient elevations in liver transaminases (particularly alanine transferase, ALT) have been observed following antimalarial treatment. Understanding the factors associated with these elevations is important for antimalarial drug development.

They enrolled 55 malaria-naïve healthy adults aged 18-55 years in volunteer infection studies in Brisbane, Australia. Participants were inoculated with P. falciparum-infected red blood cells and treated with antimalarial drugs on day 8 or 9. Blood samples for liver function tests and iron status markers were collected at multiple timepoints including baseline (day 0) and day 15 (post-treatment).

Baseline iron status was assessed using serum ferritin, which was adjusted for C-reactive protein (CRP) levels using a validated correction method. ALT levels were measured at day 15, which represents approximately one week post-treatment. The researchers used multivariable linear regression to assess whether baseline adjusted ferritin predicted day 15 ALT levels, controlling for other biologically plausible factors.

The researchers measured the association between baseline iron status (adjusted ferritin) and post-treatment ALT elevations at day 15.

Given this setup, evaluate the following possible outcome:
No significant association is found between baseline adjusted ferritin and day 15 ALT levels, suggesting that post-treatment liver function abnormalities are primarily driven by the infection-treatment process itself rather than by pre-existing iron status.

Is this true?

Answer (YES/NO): NO